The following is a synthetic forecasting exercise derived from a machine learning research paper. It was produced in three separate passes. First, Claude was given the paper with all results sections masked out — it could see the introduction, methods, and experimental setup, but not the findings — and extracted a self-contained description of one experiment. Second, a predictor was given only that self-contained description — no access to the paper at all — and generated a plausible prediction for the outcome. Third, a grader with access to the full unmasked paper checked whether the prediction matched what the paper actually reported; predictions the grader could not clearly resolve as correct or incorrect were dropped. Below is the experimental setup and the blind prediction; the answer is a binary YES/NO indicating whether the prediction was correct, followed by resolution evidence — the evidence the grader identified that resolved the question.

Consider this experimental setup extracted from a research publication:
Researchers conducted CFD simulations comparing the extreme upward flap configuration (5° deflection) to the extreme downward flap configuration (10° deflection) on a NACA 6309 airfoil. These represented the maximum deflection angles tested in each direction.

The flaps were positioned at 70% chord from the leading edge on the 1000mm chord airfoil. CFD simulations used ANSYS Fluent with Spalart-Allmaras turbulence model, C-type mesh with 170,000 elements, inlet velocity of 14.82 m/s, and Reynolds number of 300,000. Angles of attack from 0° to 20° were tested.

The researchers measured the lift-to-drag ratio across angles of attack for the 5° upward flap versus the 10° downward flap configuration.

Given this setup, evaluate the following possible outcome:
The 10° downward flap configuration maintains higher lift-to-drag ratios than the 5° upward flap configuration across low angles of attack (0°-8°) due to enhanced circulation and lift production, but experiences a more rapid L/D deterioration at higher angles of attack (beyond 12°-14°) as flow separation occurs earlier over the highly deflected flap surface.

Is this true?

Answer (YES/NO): NO